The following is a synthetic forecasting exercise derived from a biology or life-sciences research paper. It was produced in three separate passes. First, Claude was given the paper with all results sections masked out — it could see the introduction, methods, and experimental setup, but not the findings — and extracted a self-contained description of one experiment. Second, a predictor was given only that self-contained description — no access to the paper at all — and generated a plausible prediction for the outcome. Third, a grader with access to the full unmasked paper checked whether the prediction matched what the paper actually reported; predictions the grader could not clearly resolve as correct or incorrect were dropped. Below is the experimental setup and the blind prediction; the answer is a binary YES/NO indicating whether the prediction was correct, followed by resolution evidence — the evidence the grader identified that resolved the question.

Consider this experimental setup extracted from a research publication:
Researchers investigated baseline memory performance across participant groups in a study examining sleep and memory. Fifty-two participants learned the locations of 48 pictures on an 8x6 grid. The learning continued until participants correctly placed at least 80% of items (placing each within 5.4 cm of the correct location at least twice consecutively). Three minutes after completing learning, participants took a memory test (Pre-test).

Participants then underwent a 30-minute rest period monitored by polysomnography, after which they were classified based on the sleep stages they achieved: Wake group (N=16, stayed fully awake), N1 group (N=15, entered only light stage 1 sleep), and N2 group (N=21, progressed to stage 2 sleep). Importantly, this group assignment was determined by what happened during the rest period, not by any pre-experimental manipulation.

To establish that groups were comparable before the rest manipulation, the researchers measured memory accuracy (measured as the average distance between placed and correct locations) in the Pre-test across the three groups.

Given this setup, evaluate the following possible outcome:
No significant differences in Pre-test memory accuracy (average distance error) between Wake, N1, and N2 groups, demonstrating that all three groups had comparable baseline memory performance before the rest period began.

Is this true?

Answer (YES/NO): YES